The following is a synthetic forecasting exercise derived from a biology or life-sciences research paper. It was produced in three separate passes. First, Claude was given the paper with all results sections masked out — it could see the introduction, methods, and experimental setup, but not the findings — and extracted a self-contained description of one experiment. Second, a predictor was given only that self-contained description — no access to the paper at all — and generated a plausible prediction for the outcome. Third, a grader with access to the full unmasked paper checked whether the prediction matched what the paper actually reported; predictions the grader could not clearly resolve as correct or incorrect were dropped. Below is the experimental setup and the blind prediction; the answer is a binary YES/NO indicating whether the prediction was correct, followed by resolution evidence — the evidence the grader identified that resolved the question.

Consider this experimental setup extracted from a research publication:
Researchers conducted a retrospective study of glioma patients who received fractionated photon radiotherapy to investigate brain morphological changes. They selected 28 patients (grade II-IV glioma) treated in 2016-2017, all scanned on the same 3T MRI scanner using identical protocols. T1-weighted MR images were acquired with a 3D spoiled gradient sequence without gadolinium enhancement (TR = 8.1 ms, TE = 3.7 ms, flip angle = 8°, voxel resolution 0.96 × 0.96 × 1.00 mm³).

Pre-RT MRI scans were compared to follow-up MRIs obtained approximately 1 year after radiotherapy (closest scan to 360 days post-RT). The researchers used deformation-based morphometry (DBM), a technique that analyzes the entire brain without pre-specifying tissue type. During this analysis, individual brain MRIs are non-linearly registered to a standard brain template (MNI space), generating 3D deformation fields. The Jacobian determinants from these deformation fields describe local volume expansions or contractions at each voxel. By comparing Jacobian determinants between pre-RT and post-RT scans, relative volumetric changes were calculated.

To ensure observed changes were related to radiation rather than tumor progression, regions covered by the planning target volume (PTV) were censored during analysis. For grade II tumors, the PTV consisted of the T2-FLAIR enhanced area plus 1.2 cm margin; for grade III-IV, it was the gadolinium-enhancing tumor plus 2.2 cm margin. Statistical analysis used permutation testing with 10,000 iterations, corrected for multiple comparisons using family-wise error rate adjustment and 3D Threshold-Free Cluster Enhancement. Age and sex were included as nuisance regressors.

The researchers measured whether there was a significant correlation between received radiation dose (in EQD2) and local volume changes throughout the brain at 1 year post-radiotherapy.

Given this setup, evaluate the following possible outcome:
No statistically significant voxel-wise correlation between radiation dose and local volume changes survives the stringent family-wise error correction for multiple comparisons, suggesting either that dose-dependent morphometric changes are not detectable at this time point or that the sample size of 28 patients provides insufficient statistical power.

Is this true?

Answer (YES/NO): NO